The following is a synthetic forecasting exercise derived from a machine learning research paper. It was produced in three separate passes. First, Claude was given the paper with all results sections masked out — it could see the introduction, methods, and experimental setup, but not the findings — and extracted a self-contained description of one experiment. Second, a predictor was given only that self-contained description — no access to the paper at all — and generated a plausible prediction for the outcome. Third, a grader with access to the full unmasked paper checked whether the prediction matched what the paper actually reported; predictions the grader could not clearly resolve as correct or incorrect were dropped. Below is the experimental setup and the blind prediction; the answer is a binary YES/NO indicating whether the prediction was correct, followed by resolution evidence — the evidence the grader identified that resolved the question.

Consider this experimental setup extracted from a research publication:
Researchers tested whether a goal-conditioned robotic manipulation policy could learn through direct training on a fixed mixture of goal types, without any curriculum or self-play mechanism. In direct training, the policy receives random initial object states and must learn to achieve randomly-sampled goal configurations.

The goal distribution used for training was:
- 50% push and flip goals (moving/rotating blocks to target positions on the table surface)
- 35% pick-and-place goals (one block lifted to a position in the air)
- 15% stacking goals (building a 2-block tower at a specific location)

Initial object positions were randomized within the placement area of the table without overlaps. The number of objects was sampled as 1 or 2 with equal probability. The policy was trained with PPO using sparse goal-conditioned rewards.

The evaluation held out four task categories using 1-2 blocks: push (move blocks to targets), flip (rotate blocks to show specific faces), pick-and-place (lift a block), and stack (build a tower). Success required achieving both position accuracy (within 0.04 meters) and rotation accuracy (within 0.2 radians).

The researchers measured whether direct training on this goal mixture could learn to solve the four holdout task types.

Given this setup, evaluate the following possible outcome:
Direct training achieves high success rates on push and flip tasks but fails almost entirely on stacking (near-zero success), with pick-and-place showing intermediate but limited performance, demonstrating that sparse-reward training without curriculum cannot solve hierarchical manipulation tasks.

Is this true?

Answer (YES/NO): NO